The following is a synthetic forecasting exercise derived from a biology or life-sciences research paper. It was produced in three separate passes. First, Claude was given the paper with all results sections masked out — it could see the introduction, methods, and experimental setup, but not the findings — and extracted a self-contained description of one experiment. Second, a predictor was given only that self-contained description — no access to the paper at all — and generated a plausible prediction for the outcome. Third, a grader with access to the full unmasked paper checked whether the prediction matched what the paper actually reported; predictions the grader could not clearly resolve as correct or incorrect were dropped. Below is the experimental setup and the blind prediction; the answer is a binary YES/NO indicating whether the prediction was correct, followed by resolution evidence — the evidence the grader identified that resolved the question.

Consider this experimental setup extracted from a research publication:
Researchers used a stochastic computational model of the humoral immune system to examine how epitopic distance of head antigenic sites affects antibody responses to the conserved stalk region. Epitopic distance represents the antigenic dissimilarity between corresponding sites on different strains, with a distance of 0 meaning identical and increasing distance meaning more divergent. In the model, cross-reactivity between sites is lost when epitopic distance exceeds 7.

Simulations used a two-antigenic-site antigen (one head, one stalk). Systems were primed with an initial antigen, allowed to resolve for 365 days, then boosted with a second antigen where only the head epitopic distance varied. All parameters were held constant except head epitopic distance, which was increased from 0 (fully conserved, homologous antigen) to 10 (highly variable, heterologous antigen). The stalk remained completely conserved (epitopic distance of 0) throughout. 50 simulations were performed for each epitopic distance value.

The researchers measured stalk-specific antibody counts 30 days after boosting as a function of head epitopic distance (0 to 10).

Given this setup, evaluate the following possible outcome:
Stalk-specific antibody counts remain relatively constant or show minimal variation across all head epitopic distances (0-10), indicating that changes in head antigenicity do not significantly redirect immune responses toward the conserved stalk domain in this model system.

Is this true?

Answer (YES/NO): NO